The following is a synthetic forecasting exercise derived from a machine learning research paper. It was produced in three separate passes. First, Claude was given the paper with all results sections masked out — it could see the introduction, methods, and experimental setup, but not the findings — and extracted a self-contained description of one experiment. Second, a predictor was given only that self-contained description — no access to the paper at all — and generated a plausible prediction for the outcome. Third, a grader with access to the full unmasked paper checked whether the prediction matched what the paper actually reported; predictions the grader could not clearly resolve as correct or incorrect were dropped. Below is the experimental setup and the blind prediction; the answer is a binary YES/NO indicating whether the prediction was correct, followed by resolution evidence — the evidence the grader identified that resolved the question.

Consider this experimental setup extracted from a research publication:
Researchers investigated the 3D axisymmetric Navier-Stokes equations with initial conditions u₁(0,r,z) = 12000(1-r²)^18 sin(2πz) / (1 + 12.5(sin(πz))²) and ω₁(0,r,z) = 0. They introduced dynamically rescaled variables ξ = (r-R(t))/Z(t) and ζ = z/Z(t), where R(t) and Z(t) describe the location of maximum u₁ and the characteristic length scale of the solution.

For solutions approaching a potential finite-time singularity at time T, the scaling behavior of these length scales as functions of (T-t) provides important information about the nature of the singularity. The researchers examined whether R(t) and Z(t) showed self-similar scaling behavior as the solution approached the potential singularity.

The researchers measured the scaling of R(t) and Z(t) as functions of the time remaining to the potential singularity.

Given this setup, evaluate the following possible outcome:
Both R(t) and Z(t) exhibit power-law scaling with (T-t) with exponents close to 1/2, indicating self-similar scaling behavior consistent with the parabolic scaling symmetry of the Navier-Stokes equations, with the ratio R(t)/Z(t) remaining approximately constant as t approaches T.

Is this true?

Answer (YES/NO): NO